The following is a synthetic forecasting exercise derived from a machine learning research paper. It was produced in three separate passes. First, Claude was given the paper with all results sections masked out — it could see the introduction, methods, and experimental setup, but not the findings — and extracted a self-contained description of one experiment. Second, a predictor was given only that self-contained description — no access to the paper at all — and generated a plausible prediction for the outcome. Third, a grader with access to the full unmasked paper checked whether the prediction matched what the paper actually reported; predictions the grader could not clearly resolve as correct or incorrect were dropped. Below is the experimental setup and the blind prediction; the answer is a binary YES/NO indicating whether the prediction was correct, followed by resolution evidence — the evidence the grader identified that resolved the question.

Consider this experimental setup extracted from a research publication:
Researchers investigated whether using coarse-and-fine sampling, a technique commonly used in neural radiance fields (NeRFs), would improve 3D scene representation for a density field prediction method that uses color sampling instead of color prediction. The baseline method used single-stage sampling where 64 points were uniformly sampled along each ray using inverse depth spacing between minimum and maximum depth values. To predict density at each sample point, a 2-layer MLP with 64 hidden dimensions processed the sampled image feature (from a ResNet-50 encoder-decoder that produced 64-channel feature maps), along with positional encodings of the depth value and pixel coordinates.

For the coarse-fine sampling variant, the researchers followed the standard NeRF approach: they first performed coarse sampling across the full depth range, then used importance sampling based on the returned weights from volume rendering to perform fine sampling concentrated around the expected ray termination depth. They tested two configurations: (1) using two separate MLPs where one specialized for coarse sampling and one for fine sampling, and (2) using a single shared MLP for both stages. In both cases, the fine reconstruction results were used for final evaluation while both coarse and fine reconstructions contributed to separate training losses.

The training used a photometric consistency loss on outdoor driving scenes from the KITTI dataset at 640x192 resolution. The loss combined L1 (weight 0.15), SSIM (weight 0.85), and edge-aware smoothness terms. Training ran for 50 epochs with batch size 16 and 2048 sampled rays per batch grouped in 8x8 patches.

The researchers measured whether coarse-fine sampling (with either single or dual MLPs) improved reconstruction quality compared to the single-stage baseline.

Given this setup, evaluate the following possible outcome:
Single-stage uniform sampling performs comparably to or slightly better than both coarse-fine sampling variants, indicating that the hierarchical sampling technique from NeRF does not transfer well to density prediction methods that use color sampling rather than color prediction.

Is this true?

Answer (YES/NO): YES